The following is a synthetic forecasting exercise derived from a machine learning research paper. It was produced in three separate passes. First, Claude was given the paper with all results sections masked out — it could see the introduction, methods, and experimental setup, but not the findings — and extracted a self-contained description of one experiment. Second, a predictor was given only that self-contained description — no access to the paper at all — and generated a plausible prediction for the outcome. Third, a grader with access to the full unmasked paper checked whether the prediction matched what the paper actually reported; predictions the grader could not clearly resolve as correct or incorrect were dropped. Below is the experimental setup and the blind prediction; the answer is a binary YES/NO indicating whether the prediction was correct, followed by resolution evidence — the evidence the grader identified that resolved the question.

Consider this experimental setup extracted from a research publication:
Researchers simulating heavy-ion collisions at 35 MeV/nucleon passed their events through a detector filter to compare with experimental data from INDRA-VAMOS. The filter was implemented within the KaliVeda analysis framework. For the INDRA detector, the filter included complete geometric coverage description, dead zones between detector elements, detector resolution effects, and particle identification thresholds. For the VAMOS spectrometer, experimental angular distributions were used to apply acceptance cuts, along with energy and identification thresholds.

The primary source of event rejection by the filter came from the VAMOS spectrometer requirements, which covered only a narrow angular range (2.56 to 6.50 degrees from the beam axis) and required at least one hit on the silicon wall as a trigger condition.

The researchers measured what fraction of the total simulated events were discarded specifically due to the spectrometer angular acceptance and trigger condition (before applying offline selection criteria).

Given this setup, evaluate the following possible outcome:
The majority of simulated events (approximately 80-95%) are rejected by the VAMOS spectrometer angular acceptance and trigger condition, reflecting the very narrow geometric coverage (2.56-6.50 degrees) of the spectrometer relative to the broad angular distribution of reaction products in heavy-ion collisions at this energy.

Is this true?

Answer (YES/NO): NO